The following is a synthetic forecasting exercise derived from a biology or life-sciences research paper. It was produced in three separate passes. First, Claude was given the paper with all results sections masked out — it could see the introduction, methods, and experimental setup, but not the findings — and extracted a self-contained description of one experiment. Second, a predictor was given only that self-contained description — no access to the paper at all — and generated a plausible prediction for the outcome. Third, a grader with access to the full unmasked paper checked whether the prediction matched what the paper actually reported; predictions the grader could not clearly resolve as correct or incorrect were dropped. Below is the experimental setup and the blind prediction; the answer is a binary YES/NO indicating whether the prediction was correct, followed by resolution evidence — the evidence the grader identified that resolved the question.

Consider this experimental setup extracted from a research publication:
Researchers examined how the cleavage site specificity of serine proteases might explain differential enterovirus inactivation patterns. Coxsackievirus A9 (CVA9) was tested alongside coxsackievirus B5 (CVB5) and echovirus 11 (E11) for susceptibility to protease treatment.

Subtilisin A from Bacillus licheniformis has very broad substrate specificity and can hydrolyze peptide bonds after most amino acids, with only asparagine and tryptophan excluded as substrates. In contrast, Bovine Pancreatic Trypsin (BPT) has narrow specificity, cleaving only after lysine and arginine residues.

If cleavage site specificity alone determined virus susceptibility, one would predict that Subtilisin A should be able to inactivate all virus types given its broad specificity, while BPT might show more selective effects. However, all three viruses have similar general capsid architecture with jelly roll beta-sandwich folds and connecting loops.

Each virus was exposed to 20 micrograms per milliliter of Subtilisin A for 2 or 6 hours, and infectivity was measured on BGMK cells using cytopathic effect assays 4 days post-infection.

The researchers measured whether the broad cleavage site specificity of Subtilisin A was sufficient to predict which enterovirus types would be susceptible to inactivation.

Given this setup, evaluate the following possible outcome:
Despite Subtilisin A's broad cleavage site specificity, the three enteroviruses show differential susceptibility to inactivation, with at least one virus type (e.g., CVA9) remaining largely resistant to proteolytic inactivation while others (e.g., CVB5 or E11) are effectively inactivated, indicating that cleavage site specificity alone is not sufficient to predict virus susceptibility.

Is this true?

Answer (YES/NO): NO